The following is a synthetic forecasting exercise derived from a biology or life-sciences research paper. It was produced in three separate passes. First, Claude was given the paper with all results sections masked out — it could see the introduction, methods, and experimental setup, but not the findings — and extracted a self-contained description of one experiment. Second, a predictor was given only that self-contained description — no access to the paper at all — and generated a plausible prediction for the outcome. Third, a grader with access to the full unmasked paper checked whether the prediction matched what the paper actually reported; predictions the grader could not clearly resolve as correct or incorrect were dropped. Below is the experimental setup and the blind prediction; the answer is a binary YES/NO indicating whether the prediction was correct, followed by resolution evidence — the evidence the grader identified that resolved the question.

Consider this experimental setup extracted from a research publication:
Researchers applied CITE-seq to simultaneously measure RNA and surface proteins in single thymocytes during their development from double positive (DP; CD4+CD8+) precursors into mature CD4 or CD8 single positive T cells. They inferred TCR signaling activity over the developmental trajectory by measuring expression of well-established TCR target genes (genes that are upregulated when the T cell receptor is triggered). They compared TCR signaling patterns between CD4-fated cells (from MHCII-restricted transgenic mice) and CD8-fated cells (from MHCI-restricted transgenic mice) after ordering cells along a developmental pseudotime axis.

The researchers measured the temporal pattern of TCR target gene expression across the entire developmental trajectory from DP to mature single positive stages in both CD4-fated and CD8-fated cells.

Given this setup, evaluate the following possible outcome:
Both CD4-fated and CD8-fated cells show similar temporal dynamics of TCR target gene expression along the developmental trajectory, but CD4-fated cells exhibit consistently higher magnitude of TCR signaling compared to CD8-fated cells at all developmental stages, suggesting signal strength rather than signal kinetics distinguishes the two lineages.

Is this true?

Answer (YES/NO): NO